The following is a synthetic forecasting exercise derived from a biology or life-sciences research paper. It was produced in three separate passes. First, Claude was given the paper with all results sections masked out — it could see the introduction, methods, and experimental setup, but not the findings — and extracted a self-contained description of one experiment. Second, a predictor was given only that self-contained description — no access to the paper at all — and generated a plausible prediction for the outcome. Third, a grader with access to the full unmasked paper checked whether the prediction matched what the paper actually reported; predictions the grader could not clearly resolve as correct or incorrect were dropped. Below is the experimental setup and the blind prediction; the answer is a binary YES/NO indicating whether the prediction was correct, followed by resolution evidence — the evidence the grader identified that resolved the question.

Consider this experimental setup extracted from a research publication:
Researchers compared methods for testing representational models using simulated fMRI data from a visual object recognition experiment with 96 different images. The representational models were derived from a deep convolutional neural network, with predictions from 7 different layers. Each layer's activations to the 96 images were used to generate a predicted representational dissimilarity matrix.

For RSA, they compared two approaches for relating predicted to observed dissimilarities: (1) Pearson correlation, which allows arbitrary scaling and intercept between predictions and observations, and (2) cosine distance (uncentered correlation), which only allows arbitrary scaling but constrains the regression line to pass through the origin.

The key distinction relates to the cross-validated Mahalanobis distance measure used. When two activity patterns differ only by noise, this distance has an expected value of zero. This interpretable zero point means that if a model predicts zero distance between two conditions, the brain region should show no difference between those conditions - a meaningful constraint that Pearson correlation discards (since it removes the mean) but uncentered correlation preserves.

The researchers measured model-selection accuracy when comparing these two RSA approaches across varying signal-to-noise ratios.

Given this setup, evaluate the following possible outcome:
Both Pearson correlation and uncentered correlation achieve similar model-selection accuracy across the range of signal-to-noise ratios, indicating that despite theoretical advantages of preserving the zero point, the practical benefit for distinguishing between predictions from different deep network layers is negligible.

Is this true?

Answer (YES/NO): NO